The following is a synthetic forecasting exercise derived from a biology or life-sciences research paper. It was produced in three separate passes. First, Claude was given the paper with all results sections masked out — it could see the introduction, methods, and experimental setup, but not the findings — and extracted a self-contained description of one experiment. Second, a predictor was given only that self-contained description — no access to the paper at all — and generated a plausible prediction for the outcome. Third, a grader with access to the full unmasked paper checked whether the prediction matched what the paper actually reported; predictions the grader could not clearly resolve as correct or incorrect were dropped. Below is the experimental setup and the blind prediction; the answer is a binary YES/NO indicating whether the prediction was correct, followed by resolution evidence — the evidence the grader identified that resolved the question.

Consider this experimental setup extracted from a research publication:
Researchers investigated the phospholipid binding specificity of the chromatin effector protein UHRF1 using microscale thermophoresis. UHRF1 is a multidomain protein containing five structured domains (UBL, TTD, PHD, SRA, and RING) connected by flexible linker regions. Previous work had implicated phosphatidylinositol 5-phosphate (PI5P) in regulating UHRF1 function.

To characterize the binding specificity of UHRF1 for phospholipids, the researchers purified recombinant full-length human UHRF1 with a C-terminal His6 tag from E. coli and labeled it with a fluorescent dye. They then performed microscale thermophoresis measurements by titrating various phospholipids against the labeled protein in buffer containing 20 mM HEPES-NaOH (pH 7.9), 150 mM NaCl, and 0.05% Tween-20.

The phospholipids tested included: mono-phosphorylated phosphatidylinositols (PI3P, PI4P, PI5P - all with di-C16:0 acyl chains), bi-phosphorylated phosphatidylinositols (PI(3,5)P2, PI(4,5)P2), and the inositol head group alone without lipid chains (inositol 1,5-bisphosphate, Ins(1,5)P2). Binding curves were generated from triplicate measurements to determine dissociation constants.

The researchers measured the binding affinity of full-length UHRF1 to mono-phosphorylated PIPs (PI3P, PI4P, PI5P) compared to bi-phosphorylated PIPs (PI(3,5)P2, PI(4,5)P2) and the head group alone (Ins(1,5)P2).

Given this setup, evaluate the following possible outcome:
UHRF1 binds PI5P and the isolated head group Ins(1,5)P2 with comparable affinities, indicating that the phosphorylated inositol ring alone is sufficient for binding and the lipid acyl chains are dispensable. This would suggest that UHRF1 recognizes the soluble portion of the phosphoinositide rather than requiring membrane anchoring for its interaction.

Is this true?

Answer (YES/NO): NO